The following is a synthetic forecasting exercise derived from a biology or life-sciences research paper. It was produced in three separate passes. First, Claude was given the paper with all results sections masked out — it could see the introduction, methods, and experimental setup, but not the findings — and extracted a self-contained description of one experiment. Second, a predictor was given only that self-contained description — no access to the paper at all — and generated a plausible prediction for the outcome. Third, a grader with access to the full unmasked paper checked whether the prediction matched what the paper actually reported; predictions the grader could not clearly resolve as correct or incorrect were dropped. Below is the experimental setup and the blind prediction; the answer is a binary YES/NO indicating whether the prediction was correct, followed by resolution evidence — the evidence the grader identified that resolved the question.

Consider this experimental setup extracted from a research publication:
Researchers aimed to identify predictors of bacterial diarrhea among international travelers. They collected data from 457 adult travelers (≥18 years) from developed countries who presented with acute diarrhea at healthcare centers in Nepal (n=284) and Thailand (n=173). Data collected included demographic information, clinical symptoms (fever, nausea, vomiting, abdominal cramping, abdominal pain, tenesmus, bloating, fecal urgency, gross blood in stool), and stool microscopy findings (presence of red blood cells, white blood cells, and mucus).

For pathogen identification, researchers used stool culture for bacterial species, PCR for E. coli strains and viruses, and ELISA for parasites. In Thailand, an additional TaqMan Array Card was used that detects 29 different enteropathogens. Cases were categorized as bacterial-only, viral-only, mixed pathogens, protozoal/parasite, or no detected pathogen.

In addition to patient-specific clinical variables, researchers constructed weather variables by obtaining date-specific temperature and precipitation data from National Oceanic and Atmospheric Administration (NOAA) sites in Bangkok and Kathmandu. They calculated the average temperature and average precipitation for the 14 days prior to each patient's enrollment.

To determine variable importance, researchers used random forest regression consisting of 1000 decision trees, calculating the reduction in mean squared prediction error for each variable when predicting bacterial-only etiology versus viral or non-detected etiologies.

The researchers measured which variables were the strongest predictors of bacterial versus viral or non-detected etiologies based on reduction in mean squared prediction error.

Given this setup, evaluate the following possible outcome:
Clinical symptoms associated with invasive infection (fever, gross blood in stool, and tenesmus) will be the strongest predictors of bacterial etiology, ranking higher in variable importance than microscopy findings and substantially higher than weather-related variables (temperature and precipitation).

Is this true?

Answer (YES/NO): NO